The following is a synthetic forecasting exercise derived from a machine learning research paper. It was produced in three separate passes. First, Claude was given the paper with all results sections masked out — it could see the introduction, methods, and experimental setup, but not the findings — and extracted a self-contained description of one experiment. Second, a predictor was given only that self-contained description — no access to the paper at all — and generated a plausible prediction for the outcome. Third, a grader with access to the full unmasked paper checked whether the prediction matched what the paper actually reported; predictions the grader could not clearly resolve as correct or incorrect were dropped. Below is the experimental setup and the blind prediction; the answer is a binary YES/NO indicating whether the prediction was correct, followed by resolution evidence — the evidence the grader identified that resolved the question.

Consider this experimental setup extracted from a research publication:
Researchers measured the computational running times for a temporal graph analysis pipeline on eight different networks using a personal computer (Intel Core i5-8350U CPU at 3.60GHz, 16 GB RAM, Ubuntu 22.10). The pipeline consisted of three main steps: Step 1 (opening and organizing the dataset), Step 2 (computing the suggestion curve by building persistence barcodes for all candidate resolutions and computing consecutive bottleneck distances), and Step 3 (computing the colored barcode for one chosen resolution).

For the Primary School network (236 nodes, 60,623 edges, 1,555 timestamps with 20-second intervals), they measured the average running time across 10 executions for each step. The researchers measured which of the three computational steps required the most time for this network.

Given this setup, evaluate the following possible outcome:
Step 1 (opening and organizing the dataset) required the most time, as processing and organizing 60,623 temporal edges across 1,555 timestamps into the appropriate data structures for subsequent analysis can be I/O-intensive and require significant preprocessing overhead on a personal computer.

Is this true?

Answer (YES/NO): NO